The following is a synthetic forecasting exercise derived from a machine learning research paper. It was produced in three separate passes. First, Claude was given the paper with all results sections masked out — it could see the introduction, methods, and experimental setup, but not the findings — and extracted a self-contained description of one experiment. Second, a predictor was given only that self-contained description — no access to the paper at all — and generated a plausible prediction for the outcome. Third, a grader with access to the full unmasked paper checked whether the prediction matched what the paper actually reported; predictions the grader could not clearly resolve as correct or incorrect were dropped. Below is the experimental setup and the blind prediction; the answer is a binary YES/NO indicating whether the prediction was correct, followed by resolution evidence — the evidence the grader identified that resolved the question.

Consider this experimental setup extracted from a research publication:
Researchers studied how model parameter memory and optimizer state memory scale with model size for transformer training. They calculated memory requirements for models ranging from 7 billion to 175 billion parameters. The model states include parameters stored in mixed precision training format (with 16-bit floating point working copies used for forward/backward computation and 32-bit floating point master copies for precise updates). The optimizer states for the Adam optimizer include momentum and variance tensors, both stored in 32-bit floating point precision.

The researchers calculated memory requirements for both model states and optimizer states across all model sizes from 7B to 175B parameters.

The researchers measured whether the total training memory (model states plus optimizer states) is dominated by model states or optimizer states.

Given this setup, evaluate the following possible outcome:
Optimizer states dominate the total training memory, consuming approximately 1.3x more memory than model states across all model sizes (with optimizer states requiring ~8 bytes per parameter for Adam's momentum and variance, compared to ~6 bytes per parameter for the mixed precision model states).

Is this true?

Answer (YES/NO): NO